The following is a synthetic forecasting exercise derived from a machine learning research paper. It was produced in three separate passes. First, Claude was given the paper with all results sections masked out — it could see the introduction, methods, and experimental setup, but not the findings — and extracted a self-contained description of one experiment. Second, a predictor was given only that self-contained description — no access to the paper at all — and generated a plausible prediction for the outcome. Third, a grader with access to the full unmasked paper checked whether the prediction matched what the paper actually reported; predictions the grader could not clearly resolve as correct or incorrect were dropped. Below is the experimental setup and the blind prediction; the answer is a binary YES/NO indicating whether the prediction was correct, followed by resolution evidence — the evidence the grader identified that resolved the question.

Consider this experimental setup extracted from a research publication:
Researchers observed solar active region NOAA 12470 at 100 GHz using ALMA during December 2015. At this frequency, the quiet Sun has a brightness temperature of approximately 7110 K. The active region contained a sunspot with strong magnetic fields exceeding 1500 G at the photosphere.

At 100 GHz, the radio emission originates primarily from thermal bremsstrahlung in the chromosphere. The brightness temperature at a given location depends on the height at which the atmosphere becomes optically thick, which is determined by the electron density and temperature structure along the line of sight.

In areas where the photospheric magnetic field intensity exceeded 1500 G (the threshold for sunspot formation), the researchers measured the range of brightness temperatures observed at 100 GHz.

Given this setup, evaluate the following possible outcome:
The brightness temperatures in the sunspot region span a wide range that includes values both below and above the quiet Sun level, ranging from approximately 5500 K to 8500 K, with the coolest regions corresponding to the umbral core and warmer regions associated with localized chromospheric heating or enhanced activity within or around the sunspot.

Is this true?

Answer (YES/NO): NO